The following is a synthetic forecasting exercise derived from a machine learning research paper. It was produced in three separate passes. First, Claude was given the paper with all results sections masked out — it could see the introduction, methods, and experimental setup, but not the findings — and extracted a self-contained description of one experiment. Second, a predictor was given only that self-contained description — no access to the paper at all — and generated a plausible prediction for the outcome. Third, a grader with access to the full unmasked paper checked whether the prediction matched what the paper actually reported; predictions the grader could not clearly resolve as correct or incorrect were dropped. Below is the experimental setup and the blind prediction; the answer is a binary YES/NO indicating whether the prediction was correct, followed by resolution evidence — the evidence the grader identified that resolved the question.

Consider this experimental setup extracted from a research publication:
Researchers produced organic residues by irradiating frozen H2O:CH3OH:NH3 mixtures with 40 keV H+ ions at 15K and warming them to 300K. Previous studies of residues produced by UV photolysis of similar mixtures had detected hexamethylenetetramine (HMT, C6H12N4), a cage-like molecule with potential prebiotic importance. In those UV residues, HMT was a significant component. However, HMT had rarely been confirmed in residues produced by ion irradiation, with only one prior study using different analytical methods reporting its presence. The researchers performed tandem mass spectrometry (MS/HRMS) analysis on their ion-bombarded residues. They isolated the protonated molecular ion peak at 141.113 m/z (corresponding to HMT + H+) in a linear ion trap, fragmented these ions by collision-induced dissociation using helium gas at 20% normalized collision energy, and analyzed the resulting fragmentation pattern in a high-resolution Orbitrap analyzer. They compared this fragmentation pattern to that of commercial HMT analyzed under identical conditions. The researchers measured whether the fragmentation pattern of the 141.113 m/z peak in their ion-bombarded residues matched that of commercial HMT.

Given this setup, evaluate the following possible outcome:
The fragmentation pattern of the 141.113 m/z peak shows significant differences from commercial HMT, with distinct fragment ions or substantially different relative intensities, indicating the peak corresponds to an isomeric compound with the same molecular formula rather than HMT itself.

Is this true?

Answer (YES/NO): NO